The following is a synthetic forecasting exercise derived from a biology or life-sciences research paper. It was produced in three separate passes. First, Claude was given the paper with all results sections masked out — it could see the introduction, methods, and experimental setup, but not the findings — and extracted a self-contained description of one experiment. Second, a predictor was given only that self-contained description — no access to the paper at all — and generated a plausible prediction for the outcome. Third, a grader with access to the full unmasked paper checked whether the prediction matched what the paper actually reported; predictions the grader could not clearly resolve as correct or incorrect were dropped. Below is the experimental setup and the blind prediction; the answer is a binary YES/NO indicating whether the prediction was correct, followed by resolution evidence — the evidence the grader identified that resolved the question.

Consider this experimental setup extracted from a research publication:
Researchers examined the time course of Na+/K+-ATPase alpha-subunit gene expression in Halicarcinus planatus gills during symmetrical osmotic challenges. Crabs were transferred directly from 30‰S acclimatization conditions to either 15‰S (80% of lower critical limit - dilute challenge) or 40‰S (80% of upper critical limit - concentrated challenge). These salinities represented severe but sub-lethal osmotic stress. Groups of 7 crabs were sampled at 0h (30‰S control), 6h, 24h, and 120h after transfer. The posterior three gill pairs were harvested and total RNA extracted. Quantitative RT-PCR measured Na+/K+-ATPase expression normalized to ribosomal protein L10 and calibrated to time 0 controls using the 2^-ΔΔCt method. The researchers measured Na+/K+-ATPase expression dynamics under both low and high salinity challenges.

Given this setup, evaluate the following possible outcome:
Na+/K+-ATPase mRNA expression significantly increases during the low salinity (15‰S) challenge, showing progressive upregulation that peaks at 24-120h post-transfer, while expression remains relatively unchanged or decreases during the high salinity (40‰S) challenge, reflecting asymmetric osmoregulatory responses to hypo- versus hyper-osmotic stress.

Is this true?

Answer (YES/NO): NO